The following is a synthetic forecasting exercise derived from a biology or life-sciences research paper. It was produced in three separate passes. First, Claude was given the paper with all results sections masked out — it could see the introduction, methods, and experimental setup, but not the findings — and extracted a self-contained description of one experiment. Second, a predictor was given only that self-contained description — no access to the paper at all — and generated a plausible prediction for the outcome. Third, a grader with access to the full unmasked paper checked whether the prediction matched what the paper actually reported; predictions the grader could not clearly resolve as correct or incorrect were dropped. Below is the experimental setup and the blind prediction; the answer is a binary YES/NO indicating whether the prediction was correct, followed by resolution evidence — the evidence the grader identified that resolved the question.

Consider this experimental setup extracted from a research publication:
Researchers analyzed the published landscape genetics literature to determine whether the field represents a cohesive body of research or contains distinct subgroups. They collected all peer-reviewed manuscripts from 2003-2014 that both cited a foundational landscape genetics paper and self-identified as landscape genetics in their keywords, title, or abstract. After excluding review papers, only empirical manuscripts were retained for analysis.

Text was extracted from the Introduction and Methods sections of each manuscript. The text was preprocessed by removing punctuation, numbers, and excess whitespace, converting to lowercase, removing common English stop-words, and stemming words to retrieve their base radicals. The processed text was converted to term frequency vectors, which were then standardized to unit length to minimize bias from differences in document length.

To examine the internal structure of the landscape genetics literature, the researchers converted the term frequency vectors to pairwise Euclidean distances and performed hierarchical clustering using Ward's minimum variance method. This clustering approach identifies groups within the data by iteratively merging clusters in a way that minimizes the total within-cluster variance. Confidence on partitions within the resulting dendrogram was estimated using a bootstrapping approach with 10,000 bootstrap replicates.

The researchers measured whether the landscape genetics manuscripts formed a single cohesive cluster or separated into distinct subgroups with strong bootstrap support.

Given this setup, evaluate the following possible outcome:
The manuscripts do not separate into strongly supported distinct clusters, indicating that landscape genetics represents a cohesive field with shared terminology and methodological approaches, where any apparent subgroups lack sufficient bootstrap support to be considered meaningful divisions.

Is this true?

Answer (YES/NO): NO